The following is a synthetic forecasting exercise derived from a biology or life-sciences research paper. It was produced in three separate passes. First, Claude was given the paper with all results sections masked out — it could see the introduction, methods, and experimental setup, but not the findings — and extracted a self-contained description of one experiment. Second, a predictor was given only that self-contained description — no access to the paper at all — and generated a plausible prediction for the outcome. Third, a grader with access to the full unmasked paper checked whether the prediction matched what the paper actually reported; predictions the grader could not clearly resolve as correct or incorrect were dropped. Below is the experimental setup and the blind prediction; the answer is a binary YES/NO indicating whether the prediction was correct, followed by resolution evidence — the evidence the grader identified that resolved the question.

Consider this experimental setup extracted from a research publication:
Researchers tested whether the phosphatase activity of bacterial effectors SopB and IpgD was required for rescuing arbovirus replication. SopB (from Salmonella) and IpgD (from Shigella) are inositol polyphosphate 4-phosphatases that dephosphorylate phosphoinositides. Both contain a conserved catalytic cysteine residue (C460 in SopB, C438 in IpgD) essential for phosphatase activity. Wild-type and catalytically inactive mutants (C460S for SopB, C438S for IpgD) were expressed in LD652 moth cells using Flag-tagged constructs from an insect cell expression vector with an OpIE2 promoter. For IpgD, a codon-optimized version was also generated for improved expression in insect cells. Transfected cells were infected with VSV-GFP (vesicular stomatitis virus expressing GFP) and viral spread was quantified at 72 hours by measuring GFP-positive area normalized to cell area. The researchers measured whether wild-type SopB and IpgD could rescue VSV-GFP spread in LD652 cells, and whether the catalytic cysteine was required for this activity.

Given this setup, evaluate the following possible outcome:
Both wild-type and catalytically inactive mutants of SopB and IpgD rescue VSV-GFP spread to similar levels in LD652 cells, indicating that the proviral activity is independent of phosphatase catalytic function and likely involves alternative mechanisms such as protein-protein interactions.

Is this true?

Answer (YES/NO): NO